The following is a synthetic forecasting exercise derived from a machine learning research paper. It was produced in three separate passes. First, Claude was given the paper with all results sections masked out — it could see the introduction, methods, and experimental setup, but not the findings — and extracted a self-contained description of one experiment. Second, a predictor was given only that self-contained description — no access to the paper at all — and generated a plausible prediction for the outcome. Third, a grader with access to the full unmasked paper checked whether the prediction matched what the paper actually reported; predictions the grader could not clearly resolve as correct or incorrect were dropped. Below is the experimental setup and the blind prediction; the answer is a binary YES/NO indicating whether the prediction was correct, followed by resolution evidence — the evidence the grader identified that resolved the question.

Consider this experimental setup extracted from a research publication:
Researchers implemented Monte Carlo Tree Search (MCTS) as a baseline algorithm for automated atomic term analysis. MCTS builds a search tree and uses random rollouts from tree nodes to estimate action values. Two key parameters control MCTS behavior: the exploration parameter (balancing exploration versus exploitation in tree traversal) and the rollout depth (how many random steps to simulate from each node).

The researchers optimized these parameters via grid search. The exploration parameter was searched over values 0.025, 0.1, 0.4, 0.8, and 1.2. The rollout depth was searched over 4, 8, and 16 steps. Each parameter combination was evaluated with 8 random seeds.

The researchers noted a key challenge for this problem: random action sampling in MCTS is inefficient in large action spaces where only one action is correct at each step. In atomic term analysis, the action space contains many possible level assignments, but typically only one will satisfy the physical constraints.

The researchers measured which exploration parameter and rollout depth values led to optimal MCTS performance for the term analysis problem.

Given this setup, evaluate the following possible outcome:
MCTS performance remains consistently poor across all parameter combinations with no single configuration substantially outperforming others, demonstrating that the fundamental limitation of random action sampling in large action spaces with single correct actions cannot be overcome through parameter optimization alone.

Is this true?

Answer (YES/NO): NO